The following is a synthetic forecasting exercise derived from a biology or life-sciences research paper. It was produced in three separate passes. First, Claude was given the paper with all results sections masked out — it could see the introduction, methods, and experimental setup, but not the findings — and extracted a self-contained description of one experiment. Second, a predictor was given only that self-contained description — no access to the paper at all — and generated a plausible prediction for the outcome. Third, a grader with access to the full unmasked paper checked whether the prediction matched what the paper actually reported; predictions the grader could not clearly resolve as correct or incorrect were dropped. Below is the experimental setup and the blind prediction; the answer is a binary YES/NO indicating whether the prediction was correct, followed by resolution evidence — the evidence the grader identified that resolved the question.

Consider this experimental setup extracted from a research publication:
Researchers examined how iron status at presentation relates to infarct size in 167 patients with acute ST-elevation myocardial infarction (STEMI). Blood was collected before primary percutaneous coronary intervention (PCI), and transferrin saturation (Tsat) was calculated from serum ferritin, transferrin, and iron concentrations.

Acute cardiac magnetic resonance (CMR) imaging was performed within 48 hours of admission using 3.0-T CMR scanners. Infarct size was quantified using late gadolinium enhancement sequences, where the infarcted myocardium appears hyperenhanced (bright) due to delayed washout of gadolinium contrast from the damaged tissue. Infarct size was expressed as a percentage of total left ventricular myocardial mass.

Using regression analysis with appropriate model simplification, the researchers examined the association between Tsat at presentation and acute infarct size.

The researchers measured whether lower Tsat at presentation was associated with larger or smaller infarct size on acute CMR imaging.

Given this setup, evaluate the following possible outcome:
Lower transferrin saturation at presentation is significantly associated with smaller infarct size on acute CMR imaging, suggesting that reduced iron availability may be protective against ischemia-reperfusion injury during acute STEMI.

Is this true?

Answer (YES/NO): NO